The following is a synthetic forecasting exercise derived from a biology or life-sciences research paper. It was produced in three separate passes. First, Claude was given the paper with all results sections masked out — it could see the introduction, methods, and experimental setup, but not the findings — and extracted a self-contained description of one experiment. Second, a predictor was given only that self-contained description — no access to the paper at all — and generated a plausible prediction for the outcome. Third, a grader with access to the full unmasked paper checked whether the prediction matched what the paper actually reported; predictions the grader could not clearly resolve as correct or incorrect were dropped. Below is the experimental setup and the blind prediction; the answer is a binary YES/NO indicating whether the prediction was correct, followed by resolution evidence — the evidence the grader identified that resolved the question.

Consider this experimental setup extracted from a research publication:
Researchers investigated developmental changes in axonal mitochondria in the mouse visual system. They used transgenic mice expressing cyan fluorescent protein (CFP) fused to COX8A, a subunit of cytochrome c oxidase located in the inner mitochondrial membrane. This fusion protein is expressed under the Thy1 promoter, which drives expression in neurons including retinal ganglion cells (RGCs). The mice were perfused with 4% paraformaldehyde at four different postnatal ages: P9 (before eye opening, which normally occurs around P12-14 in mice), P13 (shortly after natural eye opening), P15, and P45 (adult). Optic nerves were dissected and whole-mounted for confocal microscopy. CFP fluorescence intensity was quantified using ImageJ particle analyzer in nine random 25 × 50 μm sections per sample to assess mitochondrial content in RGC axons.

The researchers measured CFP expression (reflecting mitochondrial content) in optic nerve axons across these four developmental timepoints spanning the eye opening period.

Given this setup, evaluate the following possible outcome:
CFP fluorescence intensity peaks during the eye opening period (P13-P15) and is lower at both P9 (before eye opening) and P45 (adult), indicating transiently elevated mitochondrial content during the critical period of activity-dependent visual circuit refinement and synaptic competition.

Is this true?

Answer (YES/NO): NO